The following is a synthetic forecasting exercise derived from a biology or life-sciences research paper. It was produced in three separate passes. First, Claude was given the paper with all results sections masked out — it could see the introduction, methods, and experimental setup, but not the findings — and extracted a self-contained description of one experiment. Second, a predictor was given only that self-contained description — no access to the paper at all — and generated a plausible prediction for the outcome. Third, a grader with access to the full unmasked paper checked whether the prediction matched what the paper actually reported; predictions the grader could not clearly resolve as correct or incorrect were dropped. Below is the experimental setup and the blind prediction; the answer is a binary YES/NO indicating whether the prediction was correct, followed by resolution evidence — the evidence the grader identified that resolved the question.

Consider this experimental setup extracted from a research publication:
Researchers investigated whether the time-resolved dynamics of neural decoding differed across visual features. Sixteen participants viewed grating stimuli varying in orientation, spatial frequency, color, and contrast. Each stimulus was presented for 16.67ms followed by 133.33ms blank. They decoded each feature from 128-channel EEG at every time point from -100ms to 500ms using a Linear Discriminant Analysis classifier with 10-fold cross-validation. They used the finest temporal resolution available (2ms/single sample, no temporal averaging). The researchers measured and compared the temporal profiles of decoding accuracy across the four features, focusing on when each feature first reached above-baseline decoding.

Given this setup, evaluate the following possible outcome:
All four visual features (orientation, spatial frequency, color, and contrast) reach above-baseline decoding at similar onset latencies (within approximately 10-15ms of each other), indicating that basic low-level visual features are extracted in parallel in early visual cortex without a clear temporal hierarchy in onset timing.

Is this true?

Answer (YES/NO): YES